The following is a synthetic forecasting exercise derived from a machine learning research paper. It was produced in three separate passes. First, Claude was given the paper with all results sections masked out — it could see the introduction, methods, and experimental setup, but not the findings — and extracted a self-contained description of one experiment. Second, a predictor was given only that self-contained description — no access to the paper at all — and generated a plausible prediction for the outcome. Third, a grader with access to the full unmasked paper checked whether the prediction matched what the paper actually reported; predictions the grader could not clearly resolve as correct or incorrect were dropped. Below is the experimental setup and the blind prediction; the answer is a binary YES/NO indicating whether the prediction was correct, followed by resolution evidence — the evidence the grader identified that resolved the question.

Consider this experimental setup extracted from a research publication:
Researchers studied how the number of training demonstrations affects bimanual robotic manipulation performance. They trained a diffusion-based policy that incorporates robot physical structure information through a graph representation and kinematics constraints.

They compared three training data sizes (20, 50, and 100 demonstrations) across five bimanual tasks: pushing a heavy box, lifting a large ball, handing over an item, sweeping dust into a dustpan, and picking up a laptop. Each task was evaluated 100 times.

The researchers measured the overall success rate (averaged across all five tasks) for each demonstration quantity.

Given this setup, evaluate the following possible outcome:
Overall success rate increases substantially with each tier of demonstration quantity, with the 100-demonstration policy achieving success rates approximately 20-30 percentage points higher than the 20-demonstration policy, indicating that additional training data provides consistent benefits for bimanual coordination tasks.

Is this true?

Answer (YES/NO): NO